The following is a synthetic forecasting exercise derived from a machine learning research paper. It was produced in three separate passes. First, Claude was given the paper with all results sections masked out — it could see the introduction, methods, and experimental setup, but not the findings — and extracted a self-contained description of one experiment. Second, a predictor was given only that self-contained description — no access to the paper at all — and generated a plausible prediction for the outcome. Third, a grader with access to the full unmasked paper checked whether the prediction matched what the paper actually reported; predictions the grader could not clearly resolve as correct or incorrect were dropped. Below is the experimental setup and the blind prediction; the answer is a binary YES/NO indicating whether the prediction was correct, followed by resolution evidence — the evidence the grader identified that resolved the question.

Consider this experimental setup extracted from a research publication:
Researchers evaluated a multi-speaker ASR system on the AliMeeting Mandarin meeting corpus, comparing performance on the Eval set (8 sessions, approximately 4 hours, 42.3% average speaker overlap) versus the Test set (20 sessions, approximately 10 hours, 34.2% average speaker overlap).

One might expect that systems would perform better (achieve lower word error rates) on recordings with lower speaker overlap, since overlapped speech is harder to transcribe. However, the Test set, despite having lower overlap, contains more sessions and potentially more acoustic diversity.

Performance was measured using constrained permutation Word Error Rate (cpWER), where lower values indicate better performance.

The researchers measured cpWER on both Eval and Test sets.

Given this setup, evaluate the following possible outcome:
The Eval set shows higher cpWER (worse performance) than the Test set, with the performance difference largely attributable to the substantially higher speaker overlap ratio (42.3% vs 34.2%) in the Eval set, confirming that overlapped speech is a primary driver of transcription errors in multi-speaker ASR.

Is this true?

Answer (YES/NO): NO